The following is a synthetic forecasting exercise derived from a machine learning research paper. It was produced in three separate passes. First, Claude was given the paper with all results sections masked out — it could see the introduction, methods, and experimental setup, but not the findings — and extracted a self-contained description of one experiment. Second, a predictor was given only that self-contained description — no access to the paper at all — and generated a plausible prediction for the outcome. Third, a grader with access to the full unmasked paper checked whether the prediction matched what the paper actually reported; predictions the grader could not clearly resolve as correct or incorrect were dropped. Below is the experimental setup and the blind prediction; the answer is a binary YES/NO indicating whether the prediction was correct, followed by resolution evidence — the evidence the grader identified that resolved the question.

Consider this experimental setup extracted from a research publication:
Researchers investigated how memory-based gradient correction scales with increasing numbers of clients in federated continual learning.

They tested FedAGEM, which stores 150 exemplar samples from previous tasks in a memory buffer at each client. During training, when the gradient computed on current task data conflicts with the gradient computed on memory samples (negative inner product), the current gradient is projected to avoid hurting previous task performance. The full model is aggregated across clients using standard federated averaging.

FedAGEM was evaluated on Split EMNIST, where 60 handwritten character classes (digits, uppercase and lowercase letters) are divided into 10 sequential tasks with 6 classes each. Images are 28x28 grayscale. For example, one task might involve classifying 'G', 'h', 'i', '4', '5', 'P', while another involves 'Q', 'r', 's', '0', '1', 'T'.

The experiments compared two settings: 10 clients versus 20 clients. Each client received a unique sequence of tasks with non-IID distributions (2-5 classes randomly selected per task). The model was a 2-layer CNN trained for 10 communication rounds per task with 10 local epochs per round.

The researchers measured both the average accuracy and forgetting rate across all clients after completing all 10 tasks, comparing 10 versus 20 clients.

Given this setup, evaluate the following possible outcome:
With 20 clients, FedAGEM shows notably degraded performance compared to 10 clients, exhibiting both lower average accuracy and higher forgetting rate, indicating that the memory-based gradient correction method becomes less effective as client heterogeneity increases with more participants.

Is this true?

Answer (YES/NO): NO